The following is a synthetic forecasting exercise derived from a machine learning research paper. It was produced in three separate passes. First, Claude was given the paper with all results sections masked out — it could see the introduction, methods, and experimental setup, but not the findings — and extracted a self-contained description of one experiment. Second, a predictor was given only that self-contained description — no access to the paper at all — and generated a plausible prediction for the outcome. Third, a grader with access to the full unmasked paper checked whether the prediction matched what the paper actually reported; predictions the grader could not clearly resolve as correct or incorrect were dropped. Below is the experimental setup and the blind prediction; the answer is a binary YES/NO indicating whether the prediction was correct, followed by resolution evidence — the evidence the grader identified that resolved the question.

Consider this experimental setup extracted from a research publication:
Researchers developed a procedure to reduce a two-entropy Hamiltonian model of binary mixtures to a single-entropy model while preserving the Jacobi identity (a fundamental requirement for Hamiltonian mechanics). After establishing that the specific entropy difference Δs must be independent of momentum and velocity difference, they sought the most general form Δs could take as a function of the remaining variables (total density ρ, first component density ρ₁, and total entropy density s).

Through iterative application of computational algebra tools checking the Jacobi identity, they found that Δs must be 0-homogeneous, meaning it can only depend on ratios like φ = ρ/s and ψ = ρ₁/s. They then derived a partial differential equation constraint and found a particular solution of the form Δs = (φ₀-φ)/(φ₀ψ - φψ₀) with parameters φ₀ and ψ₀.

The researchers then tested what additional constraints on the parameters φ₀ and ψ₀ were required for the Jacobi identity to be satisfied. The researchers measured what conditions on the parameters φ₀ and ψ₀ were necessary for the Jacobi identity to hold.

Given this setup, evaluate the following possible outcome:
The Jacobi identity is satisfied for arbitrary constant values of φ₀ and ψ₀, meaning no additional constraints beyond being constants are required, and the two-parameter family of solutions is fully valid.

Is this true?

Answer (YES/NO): NO